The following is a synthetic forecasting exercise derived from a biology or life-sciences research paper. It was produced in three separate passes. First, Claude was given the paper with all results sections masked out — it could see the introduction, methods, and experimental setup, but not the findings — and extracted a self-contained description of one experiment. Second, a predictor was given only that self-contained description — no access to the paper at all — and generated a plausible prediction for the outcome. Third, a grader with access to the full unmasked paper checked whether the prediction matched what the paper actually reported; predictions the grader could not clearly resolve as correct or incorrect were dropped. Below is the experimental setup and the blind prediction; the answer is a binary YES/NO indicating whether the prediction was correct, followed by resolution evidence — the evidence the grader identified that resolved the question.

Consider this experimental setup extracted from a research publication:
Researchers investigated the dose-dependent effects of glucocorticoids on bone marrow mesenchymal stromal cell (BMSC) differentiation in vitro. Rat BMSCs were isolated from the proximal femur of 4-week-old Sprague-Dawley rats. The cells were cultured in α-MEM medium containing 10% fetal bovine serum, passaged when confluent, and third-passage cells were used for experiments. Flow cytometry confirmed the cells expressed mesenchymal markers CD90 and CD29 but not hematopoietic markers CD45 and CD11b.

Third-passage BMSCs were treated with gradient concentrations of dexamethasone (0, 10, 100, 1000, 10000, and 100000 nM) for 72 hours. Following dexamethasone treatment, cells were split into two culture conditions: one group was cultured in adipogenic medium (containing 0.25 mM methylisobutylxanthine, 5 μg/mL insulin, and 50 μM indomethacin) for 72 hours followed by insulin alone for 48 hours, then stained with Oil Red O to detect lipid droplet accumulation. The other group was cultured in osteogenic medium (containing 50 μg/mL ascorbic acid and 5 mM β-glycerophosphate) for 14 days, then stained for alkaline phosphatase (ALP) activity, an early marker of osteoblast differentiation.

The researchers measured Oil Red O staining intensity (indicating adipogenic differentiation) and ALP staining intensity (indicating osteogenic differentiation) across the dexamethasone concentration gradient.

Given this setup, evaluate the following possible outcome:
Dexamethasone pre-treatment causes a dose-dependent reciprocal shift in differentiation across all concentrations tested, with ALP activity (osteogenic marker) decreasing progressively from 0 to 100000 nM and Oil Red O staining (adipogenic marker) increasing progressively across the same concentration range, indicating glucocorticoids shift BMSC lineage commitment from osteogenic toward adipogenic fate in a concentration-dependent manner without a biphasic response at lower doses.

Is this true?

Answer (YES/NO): NO